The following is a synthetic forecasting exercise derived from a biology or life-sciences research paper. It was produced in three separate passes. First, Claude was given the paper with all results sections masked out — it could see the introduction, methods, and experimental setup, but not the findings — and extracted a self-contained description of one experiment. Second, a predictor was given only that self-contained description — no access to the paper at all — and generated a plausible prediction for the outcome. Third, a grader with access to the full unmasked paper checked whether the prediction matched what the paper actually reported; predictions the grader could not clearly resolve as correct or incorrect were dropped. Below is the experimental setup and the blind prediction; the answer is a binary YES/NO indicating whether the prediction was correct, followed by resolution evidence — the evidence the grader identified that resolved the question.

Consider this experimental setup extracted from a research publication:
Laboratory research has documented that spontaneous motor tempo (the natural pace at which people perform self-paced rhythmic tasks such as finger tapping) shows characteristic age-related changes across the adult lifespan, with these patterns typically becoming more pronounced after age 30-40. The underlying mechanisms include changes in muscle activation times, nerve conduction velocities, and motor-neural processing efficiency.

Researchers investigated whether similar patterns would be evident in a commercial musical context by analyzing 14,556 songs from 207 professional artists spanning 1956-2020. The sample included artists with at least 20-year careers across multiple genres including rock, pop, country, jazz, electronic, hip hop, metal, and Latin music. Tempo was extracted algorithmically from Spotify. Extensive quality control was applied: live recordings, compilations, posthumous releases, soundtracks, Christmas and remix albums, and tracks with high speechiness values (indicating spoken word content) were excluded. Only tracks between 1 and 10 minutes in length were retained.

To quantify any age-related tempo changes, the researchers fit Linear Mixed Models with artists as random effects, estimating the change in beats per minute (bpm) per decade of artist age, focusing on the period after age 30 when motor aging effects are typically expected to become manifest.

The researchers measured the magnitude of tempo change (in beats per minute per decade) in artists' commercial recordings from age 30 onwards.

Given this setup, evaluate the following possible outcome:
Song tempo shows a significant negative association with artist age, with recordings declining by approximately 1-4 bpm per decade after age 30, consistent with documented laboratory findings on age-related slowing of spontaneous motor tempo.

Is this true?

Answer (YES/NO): YES